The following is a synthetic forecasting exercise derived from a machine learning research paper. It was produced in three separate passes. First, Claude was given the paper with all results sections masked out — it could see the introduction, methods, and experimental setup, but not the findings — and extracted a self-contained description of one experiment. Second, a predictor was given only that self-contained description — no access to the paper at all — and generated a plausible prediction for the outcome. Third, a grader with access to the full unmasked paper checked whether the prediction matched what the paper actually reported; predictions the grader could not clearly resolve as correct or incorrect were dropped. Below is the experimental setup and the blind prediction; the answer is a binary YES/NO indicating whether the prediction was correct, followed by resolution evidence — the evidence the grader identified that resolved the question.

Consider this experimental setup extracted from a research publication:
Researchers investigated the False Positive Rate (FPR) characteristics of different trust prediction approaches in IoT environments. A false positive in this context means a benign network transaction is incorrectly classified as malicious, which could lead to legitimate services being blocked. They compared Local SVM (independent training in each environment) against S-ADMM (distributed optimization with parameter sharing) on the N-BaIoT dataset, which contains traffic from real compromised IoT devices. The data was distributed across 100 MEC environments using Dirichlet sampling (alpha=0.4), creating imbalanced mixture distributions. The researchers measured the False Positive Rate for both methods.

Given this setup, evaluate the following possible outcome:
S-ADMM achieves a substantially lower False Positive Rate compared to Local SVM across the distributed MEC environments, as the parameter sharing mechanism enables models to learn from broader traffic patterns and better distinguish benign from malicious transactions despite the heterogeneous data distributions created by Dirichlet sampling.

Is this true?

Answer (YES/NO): YES